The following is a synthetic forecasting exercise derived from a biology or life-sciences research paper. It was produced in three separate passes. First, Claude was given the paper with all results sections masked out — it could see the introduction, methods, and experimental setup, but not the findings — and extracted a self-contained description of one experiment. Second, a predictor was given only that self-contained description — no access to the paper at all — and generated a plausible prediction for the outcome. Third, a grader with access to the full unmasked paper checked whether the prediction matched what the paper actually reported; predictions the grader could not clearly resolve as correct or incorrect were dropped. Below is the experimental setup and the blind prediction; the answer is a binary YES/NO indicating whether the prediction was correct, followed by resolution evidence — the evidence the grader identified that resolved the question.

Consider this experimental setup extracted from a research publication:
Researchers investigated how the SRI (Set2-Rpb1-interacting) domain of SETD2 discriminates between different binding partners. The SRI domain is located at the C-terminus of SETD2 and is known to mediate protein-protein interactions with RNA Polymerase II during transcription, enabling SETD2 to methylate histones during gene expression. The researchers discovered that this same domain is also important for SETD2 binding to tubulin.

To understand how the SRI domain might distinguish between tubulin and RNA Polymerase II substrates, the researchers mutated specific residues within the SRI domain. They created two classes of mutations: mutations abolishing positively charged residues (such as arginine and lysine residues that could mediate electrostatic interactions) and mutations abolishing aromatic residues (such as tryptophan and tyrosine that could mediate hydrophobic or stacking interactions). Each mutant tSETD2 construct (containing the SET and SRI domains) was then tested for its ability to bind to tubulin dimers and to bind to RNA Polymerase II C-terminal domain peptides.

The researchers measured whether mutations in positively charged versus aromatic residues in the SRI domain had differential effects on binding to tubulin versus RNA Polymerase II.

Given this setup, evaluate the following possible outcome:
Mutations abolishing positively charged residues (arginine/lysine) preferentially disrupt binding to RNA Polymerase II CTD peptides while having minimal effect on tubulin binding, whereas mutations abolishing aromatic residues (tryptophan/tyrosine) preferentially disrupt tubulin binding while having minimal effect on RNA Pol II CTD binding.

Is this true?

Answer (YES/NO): NO